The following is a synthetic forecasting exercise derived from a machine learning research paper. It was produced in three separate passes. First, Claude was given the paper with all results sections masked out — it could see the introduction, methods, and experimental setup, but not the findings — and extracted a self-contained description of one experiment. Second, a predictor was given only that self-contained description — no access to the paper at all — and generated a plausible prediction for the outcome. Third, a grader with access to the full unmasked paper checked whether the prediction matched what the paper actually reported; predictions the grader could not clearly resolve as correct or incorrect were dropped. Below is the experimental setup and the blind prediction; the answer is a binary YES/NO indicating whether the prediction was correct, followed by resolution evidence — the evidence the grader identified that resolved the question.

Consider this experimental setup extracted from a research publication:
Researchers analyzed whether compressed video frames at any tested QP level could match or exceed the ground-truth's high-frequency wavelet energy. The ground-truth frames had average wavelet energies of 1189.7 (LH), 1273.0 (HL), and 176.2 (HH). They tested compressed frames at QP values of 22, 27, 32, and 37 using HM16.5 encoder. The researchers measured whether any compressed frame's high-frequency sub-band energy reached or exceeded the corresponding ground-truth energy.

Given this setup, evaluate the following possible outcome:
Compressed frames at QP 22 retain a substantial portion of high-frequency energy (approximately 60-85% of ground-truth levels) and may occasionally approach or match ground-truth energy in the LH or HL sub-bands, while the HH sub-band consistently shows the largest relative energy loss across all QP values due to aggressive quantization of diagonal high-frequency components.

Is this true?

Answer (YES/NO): NO